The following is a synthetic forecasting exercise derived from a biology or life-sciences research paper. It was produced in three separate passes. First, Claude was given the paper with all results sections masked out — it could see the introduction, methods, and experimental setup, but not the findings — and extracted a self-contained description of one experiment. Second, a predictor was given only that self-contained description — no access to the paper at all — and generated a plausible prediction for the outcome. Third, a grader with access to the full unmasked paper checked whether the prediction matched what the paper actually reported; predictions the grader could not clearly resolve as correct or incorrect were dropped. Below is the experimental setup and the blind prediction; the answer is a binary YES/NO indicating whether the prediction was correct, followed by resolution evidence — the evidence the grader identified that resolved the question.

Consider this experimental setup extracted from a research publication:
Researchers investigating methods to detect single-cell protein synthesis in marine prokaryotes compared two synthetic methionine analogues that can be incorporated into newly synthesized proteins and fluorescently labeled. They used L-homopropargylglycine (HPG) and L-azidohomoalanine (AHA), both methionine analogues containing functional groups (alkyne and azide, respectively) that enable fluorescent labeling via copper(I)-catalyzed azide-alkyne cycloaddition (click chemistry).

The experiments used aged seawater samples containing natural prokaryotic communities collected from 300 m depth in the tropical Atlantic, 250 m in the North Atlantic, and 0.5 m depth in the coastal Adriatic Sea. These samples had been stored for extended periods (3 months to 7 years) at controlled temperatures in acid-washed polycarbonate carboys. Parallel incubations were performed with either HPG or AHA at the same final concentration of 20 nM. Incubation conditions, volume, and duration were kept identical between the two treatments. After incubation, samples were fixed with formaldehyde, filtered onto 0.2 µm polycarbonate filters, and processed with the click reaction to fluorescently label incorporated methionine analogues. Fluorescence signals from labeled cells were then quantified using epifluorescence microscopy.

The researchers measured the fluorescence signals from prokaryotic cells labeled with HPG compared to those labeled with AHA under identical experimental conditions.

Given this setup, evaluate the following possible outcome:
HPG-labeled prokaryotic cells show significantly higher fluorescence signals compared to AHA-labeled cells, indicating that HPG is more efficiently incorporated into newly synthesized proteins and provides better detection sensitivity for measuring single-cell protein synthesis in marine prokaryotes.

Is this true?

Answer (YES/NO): YES